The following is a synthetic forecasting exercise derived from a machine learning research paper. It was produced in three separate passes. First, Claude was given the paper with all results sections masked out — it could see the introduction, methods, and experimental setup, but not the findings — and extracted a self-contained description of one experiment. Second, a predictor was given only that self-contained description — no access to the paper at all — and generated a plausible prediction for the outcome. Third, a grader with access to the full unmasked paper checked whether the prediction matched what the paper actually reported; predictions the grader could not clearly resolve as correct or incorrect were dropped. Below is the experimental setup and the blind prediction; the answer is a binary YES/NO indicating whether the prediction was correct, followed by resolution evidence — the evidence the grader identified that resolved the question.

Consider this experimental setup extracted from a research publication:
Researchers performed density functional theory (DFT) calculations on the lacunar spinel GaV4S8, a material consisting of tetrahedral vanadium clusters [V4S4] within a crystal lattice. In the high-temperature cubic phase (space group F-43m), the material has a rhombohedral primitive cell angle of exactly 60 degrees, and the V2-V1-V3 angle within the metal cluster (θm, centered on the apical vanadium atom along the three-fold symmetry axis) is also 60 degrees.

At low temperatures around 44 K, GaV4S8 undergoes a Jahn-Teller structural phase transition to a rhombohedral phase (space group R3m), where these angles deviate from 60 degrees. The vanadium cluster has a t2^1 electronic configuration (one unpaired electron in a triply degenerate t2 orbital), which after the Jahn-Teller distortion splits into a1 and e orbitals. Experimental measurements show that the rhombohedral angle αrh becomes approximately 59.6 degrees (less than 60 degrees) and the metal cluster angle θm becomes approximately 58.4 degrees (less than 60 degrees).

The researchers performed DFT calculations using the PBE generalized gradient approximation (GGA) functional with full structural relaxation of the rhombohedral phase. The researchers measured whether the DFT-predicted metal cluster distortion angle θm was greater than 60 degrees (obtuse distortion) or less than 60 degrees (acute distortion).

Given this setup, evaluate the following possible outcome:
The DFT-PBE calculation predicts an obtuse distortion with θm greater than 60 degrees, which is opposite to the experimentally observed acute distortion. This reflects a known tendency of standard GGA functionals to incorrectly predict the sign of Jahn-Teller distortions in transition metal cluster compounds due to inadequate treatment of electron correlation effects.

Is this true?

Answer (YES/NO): NO